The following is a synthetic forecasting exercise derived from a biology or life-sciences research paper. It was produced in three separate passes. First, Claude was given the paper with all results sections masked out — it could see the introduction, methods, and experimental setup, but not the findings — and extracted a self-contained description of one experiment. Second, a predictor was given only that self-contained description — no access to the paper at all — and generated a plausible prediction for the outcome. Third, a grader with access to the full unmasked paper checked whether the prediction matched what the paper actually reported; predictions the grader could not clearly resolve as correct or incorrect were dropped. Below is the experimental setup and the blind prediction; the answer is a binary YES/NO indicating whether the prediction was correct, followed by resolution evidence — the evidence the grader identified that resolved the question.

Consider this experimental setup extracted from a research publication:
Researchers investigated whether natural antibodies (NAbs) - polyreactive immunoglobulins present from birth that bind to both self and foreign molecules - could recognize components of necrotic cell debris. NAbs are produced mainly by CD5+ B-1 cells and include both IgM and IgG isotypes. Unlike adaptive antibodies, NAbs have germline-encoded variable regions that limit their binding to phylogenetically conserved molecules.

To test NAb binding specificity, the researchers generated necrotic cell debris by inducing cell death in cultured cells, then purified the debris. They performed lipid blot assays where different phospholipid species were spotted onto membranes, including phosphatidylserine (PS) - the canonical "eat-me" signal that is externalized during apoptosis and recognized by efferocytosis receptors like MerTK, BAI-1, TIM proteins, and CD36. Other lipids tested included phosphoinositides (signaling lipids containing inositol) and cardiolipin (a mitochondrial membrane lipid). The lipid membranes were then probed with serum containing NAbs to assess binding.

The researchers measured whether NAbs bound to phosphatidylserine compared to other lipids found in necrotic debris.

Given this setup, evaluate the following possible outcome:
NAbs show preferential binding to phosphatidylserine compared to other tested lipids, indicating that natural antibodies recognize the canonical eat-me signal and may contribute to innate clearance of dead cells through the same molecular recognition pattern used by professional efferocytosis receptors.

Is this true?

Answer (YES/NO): NO